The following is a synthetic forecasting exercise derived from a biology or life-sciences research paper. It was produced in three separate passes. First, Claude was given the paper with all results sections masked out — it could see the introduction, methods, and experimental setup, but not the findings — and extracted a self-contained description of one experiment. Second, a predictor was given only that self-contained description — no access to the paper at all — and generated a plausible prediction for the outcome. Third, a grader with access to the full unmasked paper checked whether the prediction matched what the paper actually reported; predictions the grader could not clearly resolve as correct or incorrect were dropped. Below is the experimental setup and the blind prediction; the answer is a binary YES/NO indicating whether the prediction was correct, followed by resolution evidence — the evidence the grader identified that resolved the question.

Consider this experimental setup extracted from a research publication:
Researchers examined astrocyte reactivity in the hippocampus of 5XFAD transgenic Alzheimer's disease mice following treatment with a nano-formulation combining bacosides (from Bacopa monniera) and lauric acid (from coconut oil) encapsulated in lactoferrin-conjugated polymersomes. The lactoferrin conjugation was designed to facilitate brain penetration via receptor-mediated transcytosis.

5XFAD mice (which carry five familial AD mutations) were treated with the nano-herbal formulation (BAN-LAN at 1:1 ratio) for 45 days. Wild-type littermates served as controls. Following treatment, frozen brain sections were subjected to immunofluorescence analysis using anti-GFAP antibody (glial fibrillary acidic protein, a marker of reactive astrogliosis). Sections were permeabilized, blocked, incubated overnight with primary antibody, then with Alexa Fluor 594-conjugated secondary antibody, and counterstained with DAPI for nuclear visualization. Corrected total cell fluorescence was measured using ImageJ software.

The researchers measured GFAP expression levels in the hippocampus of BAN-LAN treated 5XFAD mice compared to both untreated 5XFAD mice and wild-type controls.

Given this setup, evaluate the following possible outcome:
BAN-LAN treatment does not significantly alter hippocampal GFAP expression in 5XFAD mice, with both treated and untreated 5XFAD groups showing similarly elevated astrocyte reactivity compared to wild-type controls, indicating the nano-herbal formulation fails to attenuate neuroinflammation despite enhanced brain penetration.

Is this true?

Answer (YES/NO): NO